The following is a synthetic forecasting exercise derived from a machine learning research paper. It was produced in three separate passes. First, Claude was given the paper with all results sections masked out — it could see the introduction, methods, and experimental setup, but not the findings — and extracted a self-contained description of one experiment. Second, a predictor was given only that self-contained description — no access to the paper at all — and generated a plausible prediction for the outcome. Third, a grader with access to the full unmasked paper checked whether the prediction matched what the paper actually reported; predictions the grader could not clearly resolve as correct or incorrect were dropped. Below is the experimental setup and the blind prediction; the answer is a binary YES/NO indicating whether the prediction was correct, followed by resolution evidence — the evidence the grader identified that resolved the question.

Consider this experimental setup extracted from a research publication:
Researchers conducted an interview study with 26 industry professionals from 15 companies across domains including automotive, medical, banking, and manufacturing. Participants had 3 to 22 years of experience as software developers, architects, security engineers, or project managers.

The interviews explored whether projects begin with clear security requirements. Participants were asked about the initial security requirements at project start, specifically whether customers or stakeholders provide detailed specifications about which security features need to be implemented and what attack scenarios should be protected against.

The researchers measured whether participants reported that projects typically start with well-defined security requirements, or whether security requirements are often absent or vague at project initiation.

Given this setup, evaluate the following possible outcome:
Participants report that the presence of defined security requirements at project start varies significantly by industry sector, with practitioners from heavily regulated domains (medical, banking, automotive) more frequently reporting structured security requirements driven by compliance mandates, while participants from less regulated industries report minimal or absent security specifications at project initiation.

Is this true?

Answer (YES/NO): NO